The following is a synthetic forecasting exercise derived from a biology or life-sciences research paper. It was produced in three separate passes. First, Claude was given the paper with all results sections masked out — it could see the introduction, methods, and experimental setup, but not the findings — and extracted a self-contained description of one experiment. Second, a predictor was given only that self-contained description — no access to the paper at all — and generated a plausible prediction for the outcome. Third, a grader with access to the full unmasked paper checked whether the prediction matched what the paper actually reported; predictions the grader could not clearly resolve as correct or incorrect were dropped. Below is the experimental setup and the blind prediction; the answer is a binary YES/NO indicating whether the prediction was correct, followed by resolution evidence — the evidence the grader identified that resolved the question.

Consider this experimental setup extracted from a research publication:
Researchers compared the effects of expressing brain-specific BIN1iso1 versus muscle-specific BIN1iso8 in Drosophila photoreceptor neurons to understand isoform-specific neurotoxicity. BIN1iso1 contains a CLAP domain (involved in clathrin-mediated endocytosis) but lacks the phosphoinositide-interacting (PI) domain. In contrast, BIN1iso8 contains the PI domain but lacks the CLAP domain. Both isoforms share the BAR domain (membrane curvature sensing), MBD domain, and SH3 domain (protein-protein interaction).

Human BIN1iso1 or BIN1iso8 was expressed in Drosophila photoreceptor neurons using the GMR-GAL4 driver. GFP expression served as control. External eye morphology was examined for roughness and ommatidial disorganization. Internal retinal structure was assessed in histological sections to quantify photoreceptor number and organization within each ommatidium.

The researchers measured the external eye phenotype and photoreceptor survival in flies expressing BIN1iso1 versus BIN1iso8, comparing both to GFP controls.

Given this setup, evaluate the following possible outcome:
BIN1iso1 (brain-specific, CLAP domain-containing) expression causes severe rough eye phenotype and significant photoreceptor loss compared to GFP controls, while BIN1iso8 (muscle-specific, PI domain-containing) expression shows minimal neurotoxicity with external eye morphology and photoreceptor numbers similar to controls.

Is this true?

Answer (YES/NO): NO